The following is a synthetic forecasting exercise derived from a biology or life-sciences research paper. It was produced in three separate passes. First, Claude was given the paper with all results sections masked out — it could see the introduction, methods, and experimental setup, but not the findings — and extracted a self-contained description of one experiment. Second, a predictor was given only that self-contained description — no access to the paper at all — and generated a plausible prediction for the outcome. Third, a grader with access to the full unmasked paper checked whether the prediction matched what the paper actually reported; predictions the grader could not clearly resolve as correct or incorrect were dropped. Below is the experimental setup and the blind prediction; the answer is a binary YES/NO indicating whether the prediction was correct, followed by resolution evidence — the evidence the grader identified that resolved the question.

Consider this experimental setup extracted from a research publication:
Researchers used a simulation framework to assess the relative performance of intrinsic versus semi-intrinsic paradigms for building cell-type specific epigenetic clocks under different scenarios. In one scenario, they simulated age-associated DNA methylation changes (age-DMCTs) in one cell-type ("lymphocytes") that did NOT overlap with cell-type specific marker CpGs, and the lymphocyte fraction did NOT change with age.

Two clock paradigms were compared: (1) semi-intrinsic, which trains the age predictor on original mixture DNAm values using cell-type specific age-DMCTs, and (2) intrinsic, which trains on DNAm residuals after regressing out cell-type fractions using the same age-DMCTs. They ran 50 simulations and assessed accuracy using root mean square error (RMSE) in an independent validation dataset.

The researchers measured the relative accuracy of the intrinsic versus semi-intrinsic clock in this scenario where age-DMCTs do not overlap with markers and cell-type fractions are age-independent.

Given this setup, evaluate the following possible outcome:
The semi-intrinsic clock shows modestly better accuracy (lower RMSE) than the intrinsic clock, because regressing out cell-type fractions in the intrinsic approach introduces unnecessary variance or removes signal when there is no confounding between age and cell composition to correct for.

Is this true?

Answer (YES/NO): NO